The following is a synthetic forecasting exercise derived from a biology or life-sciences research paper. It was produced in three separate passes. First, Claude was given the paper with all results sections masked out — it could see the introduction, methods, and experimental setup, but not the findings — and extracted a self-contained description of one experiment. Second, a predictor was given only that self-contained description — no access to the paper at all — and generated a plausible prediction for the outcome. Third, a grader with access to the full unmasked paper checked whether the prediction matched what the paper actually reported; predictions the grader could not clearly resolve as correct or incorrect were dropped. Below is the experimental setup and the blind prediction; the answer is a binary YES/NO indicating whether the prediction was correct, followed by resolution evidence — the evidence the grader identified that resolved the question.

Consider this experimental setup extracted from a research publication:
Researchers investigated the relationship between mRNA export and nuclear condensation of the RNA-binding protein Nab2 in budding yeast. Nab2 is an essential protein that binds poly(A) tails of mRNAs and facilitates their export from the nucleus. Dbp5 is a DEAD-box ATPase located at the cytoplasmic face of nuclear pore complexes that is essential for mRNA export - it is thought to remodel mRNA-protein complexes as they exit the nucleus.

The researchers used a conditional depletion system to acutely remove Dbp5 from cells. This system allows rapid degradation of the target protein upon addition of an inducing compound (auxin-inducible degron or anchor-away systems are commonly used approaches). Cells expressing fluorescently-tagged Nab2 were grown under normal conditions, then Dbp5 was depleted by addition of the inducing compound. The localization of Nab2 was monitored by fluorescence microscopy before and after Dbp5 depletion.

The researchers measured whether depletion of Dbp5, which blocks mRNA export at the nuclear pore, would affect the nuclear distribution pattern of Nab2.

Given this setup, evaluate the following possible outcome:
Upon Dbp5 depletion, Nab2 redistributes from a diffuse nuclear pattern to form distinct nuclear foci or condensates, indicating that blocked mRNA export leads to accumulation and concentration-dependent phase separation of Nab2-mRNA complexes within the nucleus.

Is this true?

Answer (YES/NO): YES